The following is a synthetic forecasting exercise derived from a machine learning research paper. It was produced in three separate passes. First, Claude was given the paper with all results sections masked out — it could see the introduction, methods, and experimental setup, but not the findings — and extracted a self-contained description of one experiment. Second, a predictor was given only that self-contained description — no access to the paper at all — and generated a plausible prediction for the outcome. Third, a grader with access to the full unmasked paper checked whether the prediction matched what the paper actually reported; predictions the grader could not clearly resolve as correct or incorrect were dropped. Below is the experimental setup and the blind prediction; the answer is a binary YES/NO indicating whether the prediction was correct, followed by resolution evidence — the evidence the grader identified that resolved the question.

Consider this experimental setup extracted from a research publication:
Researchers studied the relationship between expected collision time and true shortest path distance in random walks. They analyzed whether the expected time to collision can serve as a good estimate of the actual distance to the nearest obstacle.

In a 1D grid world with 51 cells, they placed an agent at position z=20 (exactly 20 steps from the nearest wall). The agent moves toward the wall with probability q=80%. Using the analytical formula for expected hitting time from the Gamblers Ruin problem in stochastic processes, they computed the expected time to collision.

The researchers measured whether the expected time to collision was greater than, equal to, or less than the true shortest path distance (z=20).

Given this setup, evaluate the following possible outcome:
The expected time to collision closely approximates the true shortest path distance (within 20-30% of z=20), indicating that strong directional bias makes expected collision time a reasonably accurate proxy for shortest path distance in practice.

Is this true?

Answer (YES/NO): NO